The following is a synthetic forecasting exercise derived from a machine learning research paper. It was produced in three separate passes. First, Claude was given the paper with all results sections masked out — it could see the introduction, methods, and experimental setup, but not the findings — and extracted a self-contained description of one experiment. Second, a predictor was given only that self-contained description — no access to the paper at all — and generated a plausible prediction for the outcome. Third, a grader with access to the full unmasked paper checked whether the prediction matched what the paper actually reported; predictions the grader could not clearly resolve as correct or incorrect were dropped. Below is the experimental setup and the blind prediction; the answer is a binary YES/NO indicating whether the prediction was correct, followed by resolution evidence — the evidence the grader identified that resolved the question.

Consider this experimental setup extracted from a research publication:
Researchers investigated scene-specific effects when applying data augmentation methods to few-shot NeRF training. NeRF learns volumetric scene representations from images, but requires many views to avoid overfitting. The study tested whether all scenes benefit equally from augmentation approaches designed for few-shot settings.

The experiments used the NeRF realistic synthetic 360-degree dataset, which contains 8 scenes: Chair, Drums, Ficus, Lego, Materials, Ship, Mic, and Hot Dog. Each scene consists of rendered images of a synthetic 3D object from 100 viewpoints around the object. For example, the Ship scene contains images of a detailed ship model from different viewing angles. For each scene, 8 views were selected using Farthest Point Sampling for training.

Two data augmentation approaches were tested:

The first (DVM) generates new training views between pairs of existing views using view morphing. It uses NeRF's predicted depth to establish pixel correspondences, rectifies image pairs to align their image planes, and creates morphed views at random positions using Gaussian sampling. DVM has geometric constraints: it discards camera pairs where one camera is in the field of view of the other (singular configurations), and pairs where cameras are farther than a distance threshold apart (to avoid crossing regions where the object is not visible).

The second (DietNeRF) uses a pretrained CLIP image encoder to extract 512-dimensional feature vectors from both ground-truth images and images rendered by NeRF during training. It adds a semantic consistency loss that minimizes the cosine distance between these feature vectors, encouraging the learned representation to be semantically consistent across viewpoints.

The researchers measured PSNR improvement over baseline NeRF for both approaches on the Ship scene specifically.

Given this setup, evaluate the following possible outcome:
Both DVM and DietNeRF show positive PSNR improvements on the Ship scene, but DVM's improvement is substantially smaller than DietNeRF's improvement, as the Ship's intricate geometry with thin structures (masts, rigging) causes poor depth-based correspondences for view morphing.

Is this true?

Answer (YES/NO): NO